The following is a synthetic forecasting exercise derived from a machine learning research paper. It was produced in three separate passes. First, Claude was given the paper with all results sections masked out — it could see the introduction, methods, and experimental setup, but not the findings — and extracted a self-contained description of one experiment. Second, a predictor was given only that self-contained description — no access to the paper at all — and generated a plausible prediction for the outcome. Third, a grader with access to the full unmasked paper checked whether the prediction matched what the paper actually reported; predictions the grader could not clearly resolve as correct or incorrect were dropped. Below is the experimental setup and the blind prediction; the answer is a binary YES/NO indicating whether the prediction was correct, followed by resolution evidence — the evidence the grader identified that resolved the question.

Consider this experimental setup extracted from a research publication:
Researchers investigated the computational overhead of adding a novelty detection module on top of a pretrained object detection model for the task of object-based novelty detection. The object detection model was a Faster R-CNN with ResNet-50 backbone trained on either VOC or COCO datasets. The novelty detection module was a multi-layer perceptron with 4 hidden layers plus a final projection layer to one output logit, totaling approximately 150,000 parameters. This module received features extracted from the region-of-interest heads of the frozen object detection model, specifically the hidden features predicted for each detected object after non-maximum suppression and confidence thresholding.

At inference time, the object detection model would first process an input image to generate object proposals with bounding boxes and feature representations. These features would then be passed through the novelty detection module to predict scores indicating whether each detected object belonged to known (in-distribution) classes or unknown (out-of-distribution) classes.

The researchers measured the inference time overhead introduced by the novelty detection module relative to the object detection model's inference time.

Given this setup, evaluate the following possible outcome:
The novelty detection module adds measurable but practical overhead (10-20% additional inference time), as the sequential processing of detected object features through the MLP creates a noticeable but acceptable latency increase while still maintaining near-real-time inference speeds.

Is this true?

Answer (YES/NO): NO